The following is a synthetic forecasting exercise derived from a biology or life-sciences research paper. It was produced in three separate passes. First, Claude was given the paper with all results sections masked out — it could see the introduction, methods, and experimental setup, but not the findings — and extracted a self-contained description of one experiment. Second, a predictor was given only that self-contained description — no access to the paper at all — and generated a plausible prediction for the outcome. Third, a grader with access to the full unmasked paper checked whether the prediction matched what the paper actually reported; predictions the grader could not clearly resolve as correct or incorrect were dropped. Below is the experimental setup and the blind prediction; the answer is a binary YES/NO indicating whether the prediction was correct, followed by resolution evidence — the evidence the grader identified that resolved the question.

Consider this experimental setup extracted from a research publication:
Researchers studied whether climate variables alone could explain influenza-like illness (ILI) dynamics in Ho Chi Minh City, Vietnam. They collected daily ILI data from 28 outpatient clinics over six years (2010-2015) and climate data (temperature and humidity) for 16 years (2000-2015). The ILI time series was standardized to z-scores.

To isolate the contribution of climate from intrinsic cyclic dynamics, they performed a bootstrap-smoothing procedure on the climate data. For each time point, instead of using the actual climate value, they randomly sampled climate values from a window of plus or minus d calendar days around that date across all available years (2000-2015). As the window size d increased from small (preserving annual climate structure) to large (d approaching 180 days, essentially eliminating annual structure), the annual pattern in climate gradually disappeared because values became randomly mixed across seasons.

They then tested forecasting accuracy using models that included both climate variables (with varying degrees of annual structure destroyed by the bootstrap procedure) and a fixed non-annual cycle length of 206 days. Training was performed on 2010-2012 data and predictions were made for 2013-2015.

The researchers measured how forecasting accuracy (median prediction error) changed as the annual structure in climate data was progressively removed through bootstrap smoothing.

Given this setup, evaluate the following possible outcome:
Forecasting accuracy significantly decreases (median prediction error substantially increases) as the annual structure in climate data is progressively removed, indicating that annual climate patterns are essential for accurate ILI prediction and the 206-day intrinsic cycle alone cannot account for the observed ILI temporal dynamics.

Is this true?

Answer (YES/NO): NO